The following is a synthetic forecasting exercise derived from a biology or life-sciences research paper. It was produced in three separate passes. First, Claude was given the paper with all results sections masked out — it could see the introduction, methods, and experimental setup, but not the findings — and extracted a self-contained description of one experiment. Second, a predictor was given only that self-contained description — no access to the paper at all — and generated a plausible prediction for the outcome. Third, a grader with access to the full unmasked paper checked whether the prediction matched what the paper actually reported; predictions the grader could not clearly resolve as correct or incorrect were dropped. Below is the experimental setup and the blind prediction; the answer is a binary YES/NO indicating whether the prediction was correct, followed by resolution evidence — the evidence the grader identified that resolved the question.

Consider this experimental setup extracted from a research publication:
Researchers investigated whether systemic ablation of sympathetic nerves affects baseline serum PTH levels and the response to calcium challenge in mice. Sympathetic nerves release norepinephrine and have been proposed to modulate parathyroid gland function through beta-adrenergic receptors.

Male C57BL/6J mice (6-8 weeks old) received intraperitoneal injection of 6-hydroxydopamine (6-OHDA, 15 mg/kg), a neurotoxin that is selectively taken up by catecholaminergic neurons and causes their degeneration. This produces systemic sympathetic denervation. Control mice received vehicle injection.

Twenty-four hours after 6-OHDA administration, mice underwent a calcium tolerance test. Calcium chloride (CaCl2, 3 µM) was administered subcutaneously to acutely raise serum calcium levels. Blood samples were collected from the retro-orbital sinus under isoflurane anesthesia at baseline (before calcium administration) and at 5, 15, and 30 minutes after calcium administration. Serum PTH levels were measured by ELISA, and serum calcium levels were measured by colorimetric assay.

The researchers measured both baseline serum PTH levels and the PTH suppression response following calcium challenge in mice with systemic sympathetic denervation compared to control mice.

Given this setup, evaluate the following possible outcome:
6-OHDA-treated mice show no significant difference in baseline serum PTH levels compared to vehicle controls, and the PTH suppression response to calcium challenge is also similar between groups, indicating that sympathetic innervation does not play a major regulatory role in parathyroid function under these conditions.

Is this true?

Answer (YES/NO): NO